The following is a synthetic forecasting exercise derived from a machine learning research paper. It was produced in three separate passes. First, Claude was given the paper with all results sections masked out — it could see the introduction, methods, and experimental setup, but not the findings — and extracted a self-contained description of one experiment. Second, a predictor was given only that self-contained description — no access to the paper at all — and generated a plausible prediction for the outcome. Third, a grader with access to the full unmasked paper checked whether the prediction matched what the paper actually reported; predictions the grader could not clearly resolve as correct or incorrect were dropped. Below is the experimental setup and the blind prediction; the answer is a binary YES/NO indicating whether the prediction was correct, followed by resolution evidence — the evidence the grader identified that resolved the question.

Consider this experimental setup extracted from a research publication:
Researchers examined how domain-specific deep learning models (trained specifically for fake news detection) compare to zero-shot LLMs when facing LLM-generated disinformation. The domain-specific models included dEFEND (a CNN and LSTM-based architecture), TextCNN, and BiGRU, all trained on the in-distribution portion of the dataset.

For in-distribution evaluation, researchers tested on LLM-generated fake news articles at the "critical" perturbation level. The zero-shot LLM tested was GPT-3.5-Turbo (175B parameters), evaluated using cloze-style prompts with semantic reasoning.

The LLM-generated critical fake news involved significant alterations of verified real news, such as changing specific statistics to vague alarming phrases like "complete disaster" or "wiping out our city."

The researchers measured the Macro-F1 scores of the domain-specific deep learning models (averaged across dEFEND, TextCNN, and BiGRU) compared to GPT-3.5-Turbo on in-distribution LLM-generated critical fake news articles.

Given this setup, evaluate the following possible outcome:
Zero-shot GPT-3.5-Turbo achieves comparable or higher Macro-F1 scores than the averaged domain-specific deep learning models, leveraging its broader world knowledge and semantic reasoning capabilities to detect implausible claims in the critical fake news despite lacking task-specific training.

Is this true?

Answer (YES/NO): YES